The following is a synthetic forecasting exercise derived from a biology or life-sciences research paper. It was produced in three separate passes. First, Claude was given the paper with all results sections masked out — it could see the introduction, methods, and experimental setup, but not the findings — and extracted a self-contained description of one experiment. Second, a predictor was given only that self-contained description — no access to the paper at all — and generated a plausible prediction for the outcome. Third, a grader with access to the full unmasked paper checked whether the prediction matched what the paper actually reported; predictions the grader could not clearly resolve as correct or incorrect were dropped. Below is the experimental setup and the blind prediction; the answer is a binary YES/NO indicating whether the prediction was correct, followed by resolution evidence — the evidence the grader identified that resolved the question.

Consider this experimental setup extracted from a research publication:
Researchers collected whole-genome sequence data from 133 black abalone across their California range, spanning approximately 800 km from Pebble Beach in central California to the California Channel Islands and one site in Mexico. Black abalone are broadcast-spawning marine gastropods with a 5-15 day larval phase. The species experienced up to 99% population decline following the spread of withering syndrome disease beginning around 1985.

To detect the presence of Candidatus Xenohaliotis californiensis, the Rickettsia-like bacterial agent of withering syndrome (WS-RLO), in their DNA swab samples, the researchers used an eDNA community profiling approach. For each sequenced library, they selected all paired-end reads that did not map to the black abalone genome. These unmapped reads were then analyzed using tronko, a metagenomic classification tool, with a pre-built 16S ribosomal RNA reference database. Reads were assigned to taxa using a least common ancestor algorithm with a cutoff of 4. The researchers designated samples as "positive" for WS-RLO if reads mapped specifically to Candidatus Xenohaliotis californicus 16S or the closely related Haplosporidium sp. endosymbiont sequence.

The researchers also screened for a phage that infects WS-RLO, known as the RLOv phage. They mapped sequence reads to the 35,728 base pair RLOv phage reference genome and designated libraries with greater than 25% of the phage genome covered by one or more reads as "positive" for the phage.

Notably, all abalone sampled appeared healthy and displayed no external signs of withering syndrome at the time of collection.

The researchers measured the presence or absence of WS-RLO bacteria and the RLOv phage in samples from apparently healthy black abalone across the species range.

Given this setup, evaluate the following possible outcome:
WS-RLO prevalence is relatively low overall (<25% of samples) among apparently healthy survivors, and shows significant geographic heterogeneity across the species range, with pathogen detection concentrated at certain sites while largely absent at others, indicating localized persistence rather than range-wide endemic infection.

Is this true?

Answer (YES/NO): NO